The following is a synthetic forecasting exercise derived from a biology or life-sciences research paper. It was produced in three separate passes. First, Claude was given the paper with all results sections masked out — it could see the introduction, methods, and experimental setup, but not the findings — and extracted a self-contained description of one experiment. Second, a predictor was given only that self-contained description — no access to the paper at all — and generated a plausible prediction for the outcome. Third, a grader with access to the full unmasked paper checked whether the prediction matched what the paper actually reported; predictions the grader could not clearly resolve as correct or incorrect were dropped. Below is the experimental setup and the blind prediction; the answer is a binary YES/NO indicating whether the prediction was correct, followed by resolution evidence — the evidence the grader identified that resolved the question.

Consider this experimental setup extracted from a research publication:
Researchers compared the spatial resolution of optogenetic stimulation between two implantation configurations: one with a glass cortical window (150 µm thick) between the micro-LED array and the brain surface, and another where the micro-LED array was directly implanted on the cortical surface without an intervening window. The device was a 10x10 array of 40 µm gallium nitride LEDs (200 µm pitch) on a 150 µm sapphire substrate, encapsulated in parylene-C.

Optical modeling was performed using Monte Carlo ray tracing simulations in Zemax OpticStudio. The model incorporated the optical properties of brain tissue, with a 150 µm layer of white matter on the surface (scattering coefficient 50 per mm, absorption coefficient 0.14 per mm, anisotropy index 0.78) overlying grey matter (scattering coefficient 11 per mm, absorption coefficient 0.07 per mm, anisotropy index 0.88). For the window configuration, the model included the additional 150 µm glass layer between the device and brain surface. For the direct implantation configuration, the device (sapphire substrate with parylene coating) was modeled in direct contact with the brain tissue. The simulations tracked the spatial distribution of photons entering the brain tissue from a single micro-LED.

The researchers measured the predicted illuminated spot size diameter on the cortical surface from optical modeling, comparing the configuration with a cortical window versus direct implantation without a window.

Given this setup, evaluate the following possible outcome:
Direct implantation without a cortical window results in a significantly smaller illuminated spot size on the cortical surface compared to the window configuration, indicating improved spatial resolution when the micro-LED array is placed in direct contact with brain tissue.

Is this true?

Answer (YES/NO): YES